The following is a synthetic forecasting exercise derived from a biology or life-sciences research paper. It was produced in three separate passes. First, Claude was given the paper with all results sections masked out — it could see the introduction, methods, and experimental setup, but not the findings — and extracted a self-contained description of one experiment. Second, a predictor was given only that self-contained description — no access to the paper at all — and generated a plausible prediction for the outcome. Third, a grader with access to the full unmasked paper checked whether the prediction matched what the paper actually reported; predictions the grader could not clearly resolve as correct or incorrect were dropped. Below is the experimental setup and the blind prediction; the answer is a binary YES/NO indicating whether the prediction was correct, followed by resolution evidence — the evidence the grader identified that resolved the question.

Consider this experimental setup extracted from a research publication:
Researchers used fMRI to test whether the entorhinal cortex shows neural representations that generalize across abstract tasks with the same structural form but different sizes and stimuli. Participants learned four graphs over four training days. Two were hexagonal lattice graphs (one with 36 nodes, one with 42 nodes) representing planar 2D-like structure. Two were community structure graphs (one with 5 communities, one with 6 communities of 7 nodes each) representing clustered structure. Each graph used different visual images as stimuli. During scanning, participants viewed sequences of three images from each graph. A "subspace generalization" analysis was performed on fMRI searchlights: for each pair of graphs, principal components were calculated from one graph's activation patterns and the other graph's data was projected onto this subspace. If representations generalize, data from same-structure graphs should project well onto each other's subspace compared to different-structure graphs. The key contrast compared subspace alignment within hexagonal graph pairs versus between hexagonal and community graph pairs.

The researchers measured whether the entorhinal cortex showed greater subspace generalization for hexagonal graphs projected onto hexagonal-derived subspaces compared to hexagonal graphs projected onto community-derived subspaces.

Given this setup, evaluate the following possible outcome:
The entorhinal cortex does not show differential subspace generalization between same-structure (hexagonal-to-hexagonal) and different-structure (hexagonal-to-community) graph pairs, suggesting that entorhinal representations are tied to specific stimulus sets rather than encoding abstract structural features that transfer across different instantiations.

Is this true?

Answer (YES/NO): NO